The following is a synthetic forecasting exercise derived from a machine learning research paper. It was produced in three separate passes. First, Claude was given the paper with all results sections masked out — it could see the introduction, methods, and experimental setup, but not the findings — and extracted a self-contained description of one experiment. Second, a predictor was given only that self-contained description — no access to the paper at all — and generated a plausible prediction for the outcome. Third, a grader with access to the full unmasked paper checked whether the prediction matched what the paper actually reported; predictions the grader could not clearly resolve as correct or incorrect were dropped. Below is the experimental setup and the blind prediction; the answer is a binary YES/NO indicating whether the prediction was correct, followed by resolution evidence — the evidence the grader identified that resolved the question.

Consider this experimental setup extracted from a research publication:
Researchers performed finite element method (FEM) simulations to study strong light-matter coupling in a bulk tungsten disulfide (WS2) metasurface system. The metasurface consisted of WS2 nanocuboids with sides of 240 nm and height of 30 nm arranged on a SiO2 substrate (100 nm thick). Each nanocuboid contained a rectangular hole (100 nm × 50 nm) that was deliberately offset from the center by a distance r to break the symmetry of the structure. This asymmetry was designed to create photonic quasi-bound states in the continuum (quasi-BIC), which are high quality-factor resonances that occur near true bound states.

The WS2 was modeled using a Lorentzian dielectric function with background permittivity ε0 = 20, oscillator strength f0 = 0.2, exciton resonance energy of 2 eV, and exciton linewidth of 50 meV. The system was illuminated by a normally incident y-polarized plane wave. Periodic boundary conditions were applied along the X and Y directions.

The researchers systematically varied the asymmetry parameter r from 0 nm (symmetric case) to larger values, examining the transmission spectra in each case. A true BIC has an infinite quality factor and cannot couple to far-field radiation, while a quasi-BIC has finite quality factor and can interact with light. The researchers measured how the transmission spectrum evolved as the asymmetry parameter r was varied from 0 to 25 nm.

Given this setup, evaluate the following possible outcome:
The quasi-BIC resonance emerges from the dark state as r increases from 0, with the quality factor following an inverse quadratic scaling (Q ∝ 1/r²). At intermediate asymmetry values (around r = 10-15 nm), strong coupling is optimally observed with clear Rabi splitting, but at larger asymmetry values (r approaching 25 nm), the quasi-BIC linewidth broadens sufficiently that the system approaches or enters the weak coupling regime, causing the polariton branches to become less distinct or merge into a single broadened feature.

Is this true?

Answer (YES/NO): NO